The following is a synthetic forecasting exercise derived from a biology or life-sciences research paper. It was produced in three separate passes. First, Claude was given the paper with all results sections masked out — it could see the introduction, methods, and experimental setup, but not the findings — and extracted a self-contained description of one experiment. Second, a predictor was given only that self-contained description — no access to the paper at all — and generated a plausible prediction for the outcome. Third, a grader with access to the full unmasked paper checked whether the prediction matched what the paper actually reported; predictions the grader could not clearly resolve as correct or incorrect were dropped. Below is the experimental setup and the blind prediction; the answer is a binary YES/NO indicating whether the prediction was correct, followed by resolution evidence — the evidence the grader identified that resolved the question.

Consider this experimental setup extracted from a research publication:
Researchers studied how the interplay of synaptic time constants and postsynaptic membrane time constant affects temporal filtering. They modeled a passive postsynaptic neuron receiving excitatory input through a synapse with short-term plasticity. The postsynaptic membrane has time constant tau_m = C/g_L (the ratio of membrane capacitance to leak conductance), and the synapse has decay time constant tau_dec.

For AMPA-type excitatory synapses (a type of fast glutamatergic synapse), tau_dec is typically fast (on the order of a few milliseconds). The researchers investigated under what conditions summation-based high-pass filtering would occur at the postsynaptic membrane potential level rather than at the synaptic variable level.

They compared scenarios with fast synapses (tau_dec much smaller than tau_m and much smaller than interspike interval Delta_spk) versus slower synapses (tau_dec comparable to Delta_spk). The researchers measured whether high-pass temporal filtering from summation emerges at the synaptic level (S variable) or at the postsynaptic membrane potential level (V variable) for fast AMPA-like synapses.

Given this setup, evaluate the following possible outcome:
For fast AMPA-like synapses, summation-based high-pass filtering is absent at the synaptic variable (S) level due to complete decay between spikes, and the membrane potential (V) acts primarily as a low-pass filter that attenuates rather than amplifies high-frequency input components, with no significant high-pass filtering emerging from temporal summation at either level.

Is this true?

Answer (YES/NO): NO